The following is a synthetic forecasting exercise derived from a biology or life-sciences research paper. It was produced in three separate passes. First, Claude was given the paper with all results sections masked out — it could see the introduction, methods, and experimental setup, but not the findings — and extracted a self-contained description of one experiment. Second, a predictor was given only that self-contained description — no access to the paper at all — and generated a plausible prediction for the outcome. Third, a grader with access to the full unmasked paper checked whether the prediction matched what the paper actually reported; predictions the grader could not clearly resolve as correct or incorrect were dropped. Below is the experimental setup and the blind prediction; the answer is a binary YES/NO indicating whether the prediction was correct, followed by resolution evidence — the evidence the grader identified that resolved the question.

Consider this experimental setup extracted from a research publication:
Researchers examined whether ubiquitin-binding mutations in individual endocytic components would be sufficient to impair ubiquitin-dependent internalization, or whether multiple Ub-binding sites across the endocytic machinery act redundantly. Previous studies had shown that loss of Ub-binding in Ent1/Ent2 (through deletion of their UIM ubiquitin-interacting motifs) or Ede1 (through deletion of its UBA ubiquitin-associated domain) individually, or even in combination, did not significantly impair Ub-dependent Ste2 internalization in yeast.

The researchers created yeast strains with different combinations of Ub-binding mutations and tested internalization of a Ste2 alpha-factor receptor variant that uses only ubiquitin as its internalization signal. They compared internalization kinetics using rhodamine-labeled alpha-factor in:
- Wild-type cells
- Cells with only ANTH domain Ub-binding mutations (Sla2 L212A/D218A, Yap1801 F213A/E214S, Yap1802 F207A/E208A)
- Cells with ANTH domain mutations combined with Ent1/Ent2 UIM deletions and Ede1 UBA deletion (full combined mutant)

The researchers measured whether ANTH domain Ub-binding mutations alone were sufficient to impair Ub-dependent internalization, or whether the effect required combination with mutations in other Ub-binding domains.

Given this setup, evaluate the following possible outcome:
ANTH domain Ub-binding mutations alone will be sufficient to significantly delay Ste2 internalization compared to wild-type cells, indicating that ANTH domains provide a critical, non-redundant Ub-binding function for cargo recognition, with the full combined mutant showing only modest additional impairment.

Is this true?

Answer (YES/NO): NO